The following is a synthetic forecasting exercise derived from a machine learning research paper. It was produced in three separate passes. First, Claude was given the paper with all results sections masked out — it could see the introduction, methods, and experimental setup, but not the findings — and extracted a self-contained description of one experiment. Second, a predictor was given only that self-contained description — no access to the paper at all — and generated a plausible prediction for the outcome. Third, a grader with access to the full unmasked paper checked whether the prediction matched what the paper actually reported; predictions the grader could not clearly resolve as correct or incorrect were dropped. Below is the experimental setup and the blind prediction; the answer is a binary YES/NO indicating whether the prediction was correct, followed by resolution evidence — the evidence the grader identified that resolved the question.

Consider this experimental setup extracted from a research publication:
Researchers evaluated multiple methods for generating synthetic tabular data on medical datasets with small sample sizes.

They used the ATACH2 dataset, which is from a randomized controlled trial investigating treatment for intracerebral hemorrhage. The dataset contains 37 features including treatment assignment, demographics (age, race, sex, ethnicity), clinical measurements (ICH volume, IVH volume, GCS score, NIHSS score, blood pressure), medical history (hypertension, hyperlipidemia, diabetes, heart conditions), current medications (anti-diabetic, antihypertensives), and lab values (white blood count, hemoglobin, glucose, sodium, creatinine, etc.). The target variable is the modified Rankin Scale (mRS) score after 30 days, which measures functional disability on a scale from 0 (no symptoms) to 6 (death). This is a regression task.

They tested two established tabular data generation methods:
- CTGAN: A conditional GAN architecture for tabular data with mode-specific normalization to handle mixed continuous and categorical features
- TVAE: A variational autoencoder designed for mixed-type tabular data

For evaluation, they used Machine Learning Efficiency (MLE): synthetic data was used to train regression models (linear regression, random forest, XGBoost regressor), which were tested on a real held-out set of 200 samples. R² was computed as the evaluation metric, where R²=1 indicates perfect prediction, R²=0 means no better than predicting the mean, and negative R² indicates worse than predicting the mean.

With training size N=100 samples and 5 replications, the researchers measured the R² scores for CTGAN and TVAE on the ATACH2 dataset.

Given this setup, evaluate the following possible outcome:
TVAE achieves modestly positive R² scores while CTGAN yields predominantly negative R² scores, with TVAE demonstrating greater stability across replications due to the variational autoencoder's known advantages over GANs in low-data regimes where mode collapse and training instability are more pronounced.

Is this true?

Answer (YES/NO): NO